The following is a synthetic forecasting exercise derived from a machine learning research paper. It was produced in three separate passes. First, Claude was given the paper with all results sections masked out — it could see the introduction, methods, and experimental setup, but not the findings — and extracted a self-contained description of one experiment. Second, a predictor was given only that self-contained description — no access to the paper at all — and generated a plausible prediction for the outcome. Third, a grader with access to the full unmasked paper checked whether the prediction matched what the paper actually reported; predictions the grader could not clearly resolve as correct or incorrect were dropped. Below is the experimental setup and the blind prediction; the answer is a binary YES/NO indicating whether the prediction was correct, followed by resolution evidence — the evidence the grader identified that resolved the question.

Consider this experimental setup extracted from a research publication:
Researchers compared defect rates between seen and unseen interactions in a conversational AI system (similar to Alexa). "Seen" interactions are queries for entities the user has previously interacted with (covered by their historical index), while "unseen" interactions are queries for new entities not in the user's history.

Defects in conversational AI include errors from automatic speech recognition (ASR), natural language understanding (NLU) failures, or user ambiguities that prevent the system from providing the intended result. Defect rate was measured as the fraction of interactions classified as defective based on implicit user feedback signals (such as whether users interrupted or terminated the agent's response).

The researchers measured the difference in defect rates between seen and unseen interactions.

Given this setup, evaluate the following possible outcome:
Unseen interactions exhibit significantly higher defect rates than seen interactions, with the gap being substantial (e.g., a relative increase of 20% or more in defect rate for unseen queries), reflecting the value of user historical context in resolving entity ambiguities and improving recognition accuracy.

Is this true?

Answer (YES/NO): NO